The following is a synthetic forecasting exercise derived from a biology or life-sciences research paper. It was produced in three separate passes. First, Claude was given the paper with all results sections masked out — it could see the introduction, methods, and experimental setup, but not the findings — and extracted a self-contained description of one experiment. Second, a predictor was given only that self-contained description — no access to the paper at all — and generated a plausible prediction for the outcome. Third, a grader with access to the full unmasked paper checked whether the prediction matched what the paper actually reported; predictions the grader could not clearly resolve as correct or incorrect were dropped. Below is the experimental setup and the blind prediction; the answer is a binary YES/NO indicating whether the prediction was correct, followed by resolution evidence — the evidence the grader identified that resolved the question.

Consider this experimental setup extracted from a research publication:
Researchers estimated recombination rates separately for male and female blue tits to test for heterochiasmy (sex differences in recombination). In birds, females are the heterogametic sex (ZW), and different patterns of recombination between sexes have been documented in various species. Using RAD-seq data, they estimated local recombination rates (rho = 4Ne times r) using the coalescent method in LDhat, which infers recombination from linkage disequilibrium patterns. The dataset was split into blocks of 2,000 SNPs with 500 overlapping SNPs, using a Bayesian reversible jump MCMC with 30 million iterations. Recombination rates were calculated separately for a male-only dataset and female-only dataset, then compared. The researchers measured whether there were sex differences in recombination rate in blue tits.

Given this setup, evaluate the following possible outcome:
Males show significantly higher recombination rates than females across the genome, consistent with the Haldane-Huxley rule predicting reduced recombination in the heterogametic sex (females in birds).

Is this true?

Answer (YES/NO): NO